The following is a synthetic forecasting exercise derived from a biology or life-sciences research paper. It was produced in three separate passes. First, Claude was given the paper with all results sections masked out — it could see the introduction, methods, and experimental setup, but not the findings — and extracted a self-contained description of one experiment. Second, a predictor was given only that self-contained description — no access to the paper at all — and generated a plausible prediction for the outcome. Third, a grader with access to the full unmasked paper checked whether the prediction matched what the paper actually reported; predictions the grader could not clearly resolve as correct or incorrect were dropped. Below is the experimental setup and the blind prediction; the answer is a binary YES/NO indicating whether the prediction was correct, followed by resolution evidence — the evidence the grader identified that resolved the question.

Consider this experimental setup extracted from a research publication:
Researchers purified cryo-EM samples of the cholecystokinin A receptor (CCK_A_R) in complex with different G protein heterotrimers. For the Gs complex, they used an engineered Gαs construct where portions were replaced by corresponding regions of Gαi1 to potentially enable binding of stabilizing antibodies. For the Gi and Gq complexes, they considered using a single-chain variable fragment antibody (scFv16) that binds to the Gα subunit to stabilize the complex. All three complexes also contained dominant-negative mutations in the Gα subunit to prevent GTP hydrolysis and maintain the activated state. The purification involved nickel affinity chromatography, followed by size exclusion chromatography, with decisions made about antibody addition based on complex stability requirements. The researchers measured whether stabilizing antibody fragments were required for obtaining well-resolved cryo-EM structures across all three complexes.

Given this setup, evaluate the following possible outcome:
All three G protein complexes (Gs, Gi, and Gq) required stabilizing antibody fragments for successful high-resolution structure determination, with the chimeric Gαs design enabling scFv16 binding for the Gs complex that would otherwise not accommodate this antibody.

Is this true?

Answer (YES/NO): NO